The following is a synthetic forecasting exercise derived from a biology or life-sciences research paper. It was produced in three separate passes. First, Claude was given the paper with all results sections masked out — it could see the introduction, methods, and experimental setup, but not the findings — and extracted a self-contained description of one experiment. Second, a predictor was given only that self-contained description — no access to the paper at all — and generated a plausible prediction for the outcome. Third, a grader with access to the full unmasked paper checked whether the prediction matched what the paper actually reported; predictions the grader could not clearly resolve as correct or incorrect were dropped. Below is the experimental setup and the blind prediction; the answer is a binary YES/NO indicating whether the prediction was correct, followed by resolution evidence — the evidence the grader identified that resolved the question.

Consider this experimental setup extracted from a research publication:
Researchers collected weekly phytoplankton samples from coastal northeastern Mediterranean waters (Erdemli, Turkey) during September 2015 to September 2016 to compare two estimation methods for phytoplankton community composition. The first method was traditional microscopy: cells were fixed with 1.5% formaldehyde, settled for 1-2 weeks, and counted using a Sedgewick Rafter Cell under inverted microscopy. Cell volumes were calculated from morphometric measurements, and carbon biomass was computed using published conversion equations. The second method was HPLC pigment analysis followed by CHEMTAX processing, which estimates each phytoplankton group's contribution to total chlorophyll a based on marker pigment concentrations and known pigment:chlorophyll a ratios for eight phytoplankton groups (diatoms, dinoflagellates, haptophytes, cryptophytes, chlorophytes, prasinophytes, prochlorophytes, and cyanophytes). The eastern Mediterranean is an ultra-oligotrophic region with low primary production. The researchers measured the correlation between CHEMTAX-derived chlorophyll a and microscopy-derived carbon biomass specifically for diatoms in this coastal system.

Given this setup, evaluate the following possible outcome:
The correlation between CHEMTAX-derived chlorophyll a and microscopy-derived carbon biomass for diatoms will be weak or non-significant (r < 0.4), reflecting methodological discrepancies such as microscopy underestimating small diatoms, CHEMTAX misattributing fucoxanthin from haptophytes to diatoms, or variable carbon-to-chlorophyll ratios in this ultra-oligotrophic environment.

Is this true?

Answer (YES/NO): YES